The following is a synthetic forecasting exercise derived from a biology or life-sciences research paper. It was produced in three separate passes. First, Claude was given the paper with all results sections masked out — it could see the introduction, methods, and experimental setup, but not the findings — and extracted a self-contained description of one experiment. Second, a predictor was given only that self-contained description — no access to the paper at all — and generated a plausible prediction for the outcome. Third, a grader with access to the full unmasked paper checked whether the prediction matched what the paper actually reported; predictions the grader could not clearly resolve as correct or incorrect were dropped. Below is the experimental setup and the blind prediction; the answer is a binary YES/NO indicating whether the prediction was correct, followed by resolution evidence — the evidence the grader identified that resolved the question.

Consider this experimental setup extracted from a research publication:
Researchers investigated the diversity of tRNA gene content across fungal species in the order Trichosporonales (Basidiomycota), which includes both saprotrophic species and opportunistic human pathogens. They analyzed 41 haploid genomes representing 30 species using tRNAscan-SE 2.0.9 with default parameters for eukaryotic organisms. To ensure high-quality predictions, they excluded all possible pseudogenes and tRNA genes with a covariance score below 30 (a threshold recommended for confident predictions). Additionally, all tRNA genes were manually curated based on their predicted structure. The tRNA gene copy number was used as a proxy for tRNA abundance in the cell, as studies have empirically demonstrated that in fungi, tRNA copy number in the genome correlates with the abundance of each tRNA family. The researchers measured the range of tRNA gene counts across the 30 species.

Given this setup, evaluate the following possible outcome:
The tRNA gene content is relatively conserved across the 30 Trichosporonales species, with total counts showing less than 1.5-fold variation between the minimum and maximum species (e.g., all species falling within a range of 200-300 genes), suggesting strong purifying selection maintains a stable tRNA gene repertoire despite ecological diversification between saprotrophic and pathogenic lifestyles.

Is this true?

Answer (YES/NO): NO